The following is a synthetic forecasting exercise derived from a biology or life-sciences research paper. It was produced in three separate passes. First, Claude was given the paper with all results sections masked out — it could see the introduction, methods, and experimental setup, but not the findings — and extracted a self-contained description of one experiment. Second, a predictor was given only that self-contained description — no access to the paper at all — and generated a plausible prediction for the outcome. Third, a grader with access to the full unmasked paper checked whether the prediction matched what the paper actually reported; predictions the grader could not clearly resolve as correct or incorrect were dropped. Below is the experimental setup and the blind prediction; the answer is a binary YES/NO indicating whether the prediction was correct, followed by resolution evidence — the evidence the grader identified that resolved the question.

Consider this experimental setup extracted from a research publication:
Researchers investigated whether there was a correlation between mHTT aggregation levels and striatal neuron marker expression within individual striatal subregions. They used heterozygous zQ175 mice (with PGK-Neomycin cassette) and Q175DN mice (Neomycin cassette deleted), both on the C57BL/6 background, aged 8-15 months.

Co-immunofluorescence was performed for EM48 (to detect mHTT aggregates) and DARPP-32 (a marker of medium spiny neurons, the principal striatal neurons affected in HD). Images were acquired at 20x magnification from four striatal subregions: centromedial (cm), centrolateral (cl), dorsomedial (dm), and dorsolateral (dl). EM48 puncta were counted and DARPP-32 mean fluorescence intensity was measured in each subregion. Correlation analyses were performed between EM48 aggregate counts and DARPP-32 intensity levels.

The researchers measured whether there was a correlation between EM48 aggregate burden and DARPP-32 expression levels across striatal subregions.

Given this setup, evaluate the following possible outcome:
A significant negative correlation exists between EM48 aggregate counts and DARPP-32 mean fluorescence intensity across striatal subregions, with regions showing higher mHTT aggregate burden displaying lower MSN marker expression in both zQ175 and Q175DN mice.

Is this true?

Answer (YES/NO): NO